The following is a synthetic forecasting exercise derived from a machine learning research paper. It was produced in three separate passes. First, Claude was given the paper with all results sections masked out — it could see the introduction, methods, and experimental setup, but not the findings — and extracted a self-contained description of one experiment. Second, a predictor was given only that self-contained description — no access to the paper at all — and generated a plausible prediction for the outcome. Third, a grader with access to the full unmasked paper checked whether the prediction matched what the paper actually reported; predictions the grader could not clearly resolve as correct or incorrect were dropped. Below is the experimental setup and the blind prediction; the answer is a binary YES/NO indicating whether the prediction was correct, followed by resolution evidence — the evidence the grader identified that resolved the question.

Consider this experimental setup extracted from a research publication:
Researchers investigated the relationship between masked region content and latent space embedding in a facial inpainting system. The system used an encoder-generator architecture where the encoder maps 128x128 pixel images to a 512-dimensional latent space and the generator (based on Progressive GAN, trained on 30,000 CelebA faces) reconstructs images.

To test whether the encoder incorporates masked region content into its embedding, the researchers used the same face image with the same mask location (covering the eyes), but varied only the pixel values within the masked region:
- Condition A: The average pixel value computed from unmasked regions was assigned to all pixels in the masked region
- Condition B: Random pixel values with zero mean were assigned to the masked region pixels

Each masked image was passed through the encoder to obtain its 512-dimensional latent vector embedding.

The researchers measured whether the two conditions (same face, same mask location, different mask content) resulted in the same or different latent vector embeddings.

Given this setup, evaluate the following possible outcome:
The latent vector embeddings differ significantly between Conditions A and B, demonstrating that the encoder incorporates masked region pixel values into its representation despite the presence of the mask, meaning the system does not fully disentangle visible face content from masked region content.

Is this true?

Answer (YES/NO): YES